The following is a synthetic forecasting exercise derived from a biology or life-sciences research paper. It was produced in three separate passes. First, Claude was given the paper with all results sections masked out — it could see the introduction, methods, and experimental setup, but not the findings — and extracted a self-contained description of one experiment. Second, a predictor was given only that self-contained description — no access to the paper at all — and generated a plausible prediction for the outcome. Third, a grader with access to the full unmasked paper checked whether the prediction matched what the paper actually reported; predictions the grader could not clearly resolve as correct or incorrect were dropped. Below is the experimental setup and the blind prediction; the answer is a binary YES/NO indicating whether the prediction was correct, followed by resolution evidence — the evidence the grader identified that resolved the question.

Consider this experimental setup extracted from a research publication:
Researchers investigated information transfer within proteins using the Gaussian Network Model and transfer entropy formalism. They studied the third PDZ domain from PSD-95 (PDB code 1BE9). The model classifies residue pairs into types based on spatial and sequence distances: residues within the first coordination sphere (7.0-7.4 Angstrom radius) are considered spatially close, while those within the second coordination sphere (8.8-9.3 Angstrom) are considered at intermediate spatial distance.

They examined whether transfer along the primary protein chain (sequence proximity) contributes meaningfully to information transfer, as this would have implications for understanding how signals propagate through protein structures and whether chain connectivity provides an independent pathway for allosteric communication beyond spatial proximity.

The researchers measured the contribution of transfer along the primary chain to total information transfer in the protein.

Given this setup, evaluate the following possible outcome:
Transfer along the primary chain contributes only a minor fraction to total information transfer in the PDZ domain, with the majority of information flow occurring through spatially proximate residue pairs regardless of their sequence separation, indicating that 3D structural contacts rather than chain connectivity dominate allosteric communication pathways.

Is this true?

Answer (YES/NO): NO